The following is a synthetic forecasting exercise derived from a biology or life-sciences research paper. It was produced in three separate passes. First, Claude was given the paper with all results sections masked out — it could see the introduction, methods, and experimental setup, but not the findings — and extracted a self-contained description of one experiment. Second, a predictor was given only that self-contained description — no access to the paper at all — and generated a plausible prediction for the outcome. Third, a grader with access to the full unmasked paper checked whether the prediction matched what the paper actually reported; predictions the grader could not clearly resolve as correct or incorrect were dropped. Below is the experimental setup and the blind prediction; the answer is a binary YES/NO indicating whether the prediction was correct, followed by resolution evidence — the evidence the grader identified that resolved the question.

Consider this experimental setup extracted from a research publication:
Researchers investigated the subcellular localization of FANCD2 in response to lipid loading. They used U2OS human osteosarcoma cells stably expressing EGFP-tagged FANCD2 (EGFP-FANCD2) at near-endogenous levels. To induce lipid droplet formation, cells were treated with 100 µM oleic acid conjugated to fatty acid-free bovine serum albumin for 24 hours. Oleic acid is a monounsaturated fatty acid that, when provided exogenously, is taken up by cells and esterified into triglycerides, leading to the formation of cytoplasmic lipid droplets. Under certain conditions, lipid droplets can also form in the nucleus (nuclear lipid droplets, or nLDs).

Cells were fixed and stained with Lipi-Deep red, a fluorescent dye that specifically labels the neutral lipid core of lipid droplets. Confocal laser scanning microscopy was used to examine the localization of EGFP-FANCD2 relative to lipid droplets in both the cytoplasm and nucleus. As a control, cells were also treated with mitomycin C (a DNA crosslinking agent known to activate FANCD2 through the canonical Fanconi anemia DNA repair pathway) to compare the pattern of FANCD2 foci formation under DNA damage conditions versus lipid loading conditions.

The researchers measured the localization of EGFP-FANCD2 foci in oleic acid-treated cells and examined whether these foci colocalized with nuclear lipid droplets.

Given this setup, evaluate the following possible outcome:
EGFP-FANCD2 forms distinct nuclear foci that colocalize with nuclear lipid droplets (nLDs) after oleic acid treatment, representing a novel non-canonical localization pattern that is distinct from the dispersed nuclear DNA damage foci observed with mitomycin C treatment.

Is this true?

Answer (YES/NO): YES